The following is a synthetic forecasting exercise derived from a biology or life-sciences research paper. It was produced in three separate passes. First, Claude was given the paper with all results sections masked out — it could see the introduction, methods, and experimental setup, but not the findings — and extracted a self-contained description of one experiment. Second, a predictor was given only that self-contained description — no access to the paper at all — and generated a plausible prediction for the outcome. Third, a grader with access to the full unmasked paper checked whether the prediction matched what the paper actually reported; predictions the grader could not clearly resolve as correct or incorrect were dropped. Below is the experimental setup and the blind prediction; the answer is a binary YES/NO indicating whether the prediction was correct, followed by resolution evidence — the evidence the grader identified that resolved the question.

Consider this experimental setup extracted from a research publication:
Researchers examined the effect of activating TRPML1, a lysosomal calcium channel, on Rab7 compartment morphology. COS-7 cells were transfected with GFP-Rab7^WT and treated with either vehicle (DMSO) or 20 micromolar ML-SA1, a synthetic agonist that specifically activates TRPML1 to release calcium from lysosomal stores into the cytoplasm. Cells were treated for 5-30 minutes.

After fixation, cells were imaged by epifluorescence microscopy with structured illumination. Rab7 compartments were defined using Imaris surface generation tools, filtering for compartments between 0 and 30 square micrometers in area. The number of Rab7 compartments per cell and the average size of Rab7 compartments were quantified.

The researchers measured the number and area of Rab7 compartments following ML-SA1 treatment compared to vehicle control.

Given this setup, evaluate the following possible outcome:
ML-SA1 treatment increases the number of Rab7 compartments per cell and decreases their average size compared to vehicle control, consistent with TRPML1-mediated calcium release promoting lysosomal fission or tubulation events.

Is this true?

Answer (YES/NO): NO